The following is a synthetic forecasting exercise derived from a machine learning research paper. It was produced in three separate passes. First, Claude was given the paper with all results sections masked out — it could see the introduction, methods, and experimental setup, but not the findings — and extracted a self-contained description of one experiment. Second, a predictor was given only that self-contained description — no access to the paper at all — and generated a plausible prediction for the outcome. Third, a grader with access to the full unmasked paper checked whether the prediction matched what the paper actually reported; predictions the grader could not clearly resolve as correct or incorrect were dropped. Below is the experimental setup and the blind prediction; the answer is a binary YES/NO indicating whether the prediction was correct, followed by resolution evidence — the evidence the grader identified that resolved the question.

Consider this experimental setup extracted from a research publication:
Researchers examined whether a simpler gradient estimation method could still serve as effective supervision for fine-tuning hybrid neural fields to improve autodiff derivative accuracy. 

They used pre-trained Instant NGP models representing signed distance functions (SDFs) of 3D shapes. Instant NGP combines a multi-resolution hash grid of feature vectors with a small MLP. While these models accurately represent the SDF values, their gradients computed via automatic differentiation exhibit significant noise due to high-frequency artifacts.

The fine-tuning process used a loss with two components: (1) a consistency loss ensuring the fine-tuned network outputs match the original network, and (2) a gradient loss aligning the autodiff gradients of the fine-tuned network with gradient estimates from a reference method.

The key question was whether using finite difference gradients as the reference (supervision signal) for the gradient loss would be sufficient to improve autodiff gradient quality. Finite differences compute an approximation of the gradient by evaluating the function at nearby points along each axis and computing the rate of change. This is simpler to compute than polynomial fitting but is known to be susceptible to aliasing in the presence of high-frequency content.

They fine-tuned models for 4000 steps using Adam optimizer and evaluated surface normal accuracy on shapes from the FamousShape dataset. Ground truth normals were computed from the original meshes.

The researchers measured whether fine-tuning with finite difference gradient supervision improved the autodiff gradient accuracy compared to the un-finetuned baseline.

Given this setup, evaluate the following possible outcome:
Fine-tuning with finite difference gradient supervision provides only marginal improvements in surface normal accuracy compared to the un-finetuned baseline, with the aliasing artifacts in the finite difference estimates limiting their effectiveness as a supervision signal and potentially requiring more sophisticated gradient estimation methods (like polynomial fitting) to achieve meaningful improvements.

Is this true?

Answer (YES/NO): NO